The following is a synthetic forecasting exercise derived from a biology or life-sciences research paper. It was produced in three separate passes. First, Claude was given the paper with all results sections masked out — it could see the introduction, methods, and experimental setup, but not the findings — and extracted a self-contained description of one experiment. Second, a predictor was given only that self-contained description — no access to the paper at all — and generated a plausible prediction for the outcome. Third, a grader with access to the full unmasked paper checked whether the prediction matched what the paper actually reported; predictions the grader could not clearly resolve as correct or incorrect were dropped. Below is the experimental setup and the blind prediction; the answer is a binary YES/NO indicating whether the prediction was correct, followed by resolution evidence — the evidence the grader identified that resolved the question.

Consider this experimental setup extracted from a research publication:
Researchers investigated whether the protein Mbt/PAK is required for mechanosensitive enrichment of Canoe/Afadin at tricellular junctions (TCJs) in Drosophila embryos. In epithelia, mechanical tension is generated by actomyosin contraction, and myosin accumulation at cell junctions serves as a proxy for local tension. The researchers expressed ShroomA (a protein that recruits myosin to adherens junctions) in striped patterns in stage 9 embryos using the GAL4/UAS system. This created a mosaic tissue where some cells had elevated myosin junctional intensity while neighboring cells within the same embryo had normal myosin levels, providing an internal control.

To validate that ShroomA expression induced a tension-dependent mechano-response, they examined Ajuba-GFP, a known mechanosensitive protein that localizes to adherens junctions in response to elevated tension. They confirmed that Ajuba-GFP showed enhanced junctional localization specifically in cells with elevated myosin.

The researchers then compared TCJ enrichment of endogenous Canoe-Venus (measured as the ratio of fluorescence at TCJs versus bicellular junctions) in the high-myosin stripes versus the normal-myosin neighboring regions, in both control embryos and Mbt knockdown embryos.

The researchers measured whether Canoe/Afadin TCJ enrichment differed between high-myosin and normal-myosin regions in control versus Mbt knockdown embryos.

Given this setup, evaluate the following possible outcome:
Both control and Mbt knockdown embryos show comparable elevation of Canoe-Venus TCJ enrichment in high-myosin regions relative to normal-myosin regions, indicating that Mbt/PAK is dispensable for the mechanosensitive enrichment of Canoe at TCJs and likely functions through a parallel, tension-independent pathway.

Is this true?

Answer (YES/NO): NO